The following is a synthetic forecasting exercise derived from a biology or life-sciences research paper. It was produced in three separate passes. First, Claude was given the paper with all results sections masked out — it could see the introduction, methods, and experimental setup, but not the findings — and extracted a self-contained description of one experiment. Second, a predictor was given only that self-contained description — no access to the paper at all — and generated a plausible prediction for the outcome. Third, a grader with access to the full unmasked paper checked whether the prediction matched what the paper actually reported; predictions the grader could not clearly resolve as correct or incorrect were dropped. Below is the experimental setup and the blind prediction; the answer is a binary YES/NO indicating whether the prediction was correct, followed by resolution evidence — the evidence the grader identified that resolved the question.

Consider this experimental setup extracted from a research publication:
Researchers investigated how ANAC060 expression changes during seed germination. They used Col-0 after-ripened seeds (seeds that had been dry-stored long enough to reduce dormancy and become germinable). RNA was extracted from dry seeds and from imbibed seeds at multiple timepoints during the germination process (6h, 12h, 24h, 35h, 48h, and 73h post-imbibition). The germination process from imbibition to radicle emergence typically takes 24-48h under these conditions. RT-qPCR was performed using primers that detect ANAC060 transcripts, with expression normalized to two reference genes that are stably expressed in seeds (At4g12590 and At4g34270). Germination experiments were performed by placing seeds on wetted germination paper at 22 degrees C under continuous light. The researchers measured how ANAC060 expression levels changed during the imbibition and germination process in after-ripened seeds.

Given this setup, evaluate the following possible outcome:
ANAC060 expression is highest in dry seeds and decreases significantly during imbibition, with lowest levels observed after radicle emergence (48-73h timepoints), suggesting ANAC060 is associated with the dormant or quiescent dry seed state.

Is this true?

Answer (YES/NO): YES